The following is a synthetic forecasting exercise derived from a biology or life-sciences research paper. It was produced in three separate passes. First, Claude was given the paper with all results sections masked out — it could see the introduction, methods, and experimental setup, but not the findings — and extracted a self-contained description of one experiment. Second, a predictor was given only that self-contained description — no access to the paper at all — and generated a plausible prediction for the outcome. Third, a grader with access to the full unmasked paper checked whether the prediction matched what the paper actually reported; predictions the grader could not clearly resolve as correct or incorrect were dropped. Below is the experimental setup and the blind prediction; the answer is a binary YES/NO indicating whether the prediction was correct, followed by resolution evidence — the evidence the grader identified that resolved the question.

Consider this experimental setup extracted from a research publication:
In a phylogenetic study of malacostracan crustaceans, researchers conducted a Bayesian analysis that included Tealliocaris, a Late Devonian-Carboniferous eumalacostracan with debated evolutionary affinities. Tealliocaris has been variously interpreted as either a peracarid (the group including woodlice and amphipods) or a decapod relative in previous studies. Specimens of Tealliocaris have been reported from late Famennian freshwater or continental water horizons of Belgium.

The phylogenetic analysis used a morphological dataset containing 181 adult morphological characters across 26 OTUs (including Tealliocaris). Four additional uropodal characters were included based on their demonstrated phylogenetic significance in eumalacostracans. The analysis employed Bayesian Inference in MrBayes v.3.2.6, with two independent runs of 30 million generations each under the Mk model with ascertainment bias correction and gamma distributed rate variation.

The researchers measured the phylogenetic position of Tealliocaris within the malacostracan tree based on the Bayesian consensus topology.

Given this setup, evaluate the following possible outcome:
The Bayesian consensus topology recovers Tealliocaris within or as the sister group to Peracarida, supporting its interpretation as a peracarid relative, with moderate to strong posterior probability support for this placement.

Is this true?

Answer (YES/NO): NO